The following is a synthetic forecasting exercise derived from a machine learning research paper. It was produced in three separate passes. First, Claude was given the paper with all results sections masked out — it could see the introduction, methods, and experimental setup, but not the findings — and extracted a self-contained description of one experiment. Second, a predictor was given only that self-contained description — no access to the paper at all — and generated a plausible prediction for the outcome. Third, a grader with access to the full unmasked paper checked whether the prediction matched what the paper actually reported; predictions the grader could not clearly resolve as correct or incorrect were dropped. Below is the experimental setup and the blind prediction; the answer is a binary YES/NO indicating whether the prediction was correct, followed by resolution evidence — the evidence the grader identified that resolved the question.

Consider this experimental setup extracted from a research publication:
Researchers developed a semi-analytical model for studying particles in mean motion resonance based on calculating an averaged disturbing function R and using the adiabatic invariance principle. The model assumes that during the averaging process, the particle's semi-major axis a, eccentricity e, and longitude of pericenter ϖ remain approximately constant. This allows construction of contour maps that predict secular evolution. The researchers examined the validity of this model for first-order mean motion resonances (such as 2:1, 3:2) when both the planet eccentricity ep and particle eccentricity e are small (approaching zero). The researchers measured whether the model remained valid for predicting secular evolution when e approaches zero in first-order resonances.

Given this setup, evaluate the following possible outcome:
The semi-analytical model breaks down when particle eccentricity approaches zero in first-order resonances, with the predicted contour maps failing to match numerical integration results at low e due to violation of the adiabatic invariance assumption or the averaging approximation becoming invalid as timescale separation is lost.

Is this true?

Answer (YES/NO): YES